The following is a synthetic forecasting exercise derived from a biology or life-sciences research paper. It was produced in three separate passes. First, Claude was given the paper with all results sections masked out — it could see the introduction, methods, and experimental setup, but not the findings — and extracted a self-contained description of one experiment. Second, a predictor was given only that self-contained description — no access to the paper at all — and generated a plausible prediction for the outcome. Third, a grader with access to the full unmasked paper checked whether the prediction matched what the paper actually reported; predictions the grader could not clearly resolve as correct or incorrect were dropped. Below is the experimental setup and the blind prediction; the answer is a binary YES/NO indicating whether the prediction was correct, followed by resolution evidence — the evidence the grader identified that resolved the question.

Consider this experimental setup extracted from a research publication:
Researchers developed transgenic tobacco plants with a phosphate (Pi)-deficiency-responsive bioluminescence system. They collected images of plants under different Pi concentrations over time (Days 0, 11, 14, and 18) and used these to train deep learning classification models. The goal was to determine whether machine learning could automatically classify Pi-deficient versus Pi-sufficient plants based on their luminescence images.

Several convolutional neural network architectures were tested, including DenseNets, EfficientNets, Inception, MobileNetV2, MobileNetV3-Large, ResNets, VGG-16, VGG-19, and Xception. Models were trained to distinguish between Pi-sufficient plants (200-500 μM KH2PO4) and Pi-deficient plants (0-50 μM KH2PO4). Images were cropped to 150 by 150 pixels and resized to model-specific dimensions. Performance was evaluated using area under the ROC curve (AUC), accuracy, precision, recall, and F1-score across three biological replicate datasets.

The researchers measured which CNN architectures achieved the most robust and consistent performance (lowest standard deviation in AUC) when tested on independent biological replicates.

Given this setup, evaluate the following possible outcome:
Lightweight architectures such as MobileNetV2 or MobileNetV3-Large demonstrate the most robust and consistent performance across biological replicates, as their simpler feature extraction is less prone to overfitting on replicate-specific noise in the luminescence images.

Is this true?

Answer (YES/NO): YES